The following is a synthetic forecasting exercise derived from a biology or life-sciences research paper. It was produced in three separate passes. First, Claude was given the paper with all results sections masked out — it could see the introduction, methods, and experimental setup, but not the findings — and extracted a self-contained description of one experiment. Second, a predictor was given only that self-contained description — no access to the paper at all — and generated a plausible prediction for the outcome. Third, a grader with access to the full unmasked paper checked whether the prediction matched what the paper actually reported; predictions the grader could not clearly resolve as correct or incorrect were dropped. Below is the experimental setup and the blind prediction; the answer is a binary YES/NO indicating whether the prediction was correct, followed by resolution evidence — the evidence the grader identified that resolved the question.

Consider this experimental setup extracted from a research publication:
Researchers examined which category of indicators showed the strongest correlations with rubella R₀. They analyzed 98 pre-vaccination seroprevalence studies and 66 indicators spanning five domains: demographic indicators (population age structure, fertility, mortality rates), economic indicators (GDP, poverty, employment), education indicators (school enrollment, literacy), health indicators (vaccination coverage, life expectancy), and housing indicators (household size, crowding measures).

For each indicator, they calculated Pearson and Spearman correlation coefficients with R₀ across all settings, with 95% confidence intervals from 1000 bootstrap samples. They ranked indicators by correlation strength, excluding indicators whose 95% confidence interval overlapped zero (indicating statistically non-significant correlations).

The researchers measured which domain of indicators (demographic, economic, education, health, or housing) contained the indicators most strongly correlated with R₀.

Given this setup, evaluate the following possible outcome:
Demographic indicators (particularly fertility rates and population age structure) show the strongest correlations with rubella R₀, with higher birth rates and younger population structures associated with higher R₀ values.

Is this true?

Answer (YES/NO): NO